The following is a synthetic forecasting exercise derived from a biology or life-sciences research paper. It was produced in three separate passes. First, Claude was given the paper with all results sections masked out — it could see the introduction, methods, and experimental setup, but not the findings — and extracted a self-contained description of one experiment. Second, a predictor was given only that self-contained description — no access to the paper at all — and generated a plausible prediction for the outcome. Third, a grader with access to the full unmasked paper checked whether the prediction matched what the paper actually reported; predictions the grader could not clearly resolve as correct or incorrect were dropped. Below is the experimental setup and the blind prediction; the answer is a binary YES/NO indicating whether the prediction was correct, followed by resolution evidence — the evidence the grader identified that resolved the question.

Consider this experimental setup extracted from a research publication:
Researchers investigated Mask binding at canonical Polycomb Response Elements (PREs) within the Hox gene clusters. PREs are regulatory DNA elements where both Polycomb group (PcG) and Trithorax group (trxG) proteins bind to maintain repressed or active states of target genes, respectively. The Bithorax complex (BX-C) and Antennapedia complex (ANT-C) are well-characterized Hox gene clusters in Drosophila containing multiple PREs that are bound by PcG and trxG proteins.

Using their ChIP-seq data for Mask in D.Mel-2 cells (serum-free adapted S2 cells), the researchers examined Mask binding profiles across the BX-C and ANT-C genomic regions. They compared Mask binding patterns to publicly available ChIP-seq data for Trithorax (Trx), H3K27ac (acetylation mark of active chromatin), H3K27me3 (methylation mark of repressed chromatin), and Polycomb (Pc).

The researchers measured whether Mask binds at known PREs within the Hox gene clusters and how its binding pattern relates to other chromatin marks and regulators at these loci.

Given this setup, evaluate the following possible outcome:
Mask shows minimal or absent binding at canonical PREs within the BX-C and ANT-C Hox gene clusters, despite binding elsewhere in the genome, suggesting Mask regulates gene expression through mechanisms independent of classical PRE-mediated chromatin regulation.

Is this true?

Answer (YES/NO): NO